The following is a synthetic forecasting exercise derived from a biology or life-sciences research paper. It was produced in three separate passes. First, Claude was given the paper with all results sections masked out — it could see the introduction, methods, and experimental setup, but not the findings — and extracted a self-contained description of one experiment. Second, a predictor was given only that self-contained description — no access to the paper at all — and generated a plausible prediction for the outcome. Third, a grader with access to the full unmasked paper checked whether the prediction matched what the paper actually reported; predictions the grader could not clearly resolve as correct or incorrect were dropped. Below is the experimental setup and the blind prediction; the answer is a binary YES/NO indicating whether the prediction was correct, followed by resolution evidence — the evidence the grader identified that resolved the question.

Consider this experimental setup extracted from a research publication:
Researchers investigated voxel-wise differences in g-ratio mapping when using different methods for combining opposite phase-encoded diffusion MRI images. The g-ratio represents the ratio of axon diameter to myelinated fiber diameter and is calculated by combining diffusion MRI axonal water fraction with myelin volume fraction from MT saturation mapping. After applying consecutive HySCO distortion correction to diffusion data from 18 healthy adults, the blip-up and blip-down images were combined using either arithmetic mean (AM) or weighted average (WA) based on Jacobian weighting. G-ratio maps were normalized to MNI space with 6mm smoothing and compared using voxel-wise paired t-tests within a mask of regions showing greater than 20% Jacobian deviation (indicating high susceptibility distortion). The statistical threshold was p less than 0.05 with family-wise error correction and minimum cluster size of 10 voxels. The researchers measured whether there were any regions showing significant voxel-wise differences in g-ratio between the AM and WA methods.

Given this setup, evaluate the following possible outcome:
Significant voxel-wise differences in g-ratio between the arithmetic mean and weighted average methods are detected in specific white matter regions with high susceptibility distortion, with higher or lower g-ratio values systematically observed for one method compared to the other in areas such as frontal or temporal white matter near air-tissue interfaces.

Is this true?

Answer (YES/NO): YES